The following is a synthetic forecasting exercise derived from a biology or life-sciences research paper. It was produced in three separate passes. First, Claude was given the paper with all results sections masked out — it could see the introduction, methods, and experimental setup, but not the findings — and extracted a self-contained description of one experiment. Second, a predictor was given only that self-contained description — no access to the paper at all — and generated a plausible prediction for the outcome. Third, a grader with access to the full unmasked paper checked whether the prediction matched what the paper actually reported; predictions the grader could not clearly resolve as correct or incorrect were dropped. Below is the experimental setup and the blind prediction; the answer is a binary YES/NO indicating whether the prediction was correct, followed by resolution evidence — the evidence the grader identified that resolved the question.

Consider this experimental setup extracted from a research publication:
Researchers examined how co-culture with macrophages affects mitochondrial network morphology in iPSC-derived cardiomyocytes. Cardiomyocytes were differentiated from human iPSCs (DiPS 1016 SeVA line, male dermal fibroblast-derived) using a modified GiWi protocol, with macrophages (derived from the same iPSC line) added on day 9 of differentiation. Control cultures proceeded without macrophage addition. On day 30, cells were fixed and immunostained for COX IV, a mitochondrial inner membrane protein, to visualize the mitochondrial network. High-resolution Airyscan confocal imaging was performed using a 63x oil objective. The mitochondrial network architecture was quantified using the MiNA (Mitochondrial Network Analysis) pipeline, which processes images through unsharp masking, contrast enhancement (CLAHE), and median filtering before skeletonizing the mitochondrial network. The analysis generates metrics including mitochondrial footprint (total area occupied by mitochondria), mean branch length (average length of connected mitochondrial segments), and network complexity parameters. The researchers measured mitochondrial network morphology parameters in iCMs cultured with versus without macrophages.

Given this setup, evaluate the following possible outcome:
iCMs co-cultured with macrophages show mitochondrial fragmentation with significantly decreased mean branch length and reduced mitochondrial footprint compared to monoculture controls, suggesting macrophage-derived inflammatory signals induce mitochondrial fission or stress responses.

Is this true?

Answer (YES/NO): NO